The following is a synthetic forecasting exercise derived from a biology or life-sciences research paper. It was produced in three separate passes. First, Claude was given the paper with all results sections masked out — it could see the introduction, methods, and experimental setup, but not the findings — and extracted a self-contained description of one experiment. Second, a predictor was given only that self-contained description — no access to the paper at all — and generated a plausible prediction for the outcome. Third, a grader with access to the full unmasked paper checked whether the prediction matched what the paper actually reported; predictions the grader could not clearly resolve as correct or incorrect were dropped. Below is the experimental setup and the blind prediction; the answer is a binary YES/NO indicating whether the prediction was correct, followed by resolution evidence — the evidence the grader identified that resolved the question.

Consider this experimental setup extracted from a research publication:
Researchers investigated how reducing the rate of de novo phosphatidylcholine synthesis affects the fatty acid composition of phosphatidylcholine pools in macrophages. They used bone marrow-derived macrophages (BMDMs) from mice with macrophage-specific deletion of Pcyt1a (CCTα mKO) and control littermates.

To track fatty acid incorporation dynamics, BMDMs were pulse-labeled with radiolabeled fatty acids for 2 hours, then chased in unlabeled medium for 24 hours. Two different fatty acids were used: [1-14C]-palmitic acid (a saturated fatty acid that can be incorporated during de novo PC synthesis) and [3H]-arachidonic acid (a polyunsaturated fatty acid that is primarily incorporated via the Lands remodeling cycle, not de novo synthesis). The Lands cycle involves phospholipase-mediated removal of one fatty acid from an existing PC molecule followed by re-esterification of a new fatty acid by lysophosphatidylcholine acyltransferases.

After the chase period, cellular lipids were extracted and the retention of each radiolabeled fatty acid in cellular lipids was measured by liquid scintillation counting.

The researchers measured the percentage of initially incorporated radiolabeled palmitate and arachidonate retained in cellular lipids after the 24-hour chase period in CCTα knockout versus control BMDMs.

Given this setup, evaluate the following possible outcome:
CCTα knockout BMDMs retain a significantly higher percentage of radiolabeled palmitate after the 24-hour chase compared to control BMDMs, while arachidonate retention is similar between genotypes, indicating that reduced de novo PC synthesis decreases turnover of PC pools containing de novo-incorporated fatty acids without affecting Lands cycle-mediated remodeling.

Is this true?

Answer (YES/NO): NO